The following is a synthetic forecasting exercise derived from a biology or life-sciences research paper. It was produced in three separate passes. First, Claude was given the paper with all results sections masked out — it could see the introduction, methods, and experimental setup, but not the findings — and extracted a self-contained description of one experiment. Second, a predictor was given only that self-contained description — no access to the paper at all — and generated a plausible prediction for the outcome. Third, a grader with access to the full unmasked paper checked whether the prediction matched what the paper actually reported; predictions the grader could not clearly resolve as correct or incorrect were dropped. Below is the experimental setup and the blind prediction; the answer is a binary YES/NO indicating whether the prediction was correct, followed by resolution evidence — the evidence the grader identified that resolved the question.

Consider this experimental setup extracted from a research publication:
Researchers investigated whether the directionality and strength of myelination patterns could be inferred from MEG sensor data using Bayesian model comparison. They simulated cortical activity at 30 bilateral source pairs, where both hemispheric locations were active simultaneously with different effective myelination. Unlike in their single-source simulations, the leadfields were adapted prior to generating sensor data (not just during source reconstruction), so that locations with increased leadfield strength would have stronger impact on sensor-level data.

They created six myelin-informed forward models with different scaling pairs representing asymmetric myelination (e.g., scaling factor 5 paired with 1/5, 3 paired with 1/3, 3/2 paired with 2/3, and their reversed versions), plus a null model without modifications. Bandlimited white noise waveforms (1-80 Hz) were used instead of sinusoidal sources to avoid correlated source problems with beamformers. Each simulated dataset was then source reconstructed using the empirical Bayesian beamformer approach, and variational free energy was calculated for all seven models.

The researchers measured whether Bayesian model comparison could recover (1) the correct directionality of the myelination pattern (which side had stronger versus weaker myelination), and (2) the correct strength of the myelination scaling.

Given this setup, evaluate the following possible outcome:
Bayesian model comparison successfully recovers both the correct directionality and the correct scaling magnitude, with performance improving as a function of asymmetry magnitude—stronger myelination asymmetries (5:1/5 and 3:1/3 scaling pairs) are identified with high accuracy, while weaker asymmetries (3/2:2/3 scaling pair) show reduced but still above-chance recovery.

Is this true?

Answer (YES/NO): NO